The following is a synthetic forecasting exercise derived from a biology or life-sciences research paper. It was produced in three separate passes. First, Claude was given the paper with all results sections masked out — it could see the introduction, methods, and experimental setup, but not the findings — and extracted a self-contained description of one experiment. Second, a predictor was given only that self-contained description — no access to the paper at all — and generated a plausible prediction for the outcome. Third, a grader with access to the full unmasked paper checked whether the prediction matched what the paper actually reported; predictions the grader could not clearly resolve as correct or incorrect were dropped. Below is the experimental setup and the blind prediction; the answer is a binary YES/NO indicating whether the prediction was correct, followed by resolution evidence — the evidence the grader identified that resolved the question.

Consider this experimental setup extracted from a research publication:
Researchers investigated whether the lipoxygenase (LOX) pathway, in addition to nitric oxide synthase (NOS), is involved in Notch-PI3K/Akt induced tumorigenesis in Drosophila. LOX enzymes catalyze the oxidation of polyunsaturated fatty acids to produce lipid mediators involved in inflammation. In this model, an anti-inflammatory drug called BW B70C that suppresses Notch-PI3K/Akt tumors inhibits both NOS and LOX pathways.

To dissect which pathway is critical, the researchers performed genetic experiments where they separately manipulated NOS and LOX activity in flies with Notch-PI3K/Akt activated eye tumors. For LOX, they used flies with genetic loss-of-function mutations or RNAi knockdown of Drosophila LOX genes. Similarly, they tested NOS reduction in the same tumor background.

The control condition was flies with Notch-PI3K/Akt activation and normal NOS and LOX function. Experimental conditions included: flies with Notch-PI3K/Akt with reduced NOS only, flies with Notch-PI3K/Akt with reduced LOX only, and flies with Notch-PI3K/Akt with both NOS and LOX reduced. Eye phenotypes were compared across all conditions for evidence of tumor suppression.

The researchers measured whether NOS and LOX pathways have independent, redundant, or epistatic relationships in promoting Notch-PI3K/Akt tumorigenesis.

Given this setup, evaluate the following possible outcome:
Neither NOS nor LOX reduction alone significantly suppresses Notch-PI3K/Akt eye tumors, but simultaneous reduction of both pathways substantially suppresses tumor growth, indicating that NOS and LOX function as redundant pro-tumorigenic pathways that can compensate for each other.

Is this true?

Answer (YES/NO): NO